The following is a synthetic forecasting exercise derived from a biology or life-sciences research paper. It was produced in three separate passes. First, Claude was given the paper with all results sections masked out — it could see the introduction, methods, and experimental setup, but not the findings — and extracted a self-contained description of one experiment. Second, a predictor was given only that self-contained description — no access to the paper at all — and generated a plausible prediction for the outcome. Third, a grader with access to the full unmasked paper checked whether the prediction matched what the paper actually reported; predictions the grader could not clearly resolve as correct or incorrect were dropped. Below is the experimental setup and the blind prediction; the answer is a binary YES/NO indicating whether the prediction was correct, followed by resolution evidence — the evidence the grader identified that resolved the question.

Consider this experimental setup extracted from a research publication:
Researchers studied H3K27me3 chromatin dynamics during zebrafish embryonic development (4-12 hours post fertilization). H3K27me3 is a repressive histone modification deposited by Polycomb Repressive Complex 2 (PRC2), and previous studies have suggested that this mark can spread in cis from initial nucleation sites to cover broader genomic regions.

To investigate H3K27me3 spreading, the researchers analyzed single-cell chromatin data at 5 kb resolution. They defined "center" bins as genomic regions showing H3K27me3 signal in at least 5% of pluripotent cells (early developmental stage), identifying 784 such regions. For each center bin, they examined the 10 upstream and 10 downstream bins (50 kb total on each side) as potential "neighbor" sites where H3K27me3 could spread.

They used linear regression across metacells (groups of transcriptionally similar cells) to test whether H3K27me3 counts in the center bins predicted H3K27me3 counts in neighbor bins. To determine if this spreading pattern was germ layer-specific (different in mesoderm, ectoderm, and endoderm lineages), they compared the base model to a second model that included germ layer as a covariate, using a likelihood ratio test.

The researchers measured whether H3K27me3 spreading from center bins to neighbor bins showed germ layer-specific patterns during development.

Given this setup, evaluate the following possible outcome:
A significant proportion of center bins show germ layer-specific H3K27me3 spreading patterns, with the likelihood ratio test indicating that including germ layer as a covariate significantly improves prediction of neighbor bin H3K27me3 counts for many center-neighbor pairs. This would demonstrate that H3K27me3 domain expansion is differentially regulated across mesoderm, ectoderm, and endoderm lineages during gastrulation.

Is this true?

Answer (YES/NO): NO